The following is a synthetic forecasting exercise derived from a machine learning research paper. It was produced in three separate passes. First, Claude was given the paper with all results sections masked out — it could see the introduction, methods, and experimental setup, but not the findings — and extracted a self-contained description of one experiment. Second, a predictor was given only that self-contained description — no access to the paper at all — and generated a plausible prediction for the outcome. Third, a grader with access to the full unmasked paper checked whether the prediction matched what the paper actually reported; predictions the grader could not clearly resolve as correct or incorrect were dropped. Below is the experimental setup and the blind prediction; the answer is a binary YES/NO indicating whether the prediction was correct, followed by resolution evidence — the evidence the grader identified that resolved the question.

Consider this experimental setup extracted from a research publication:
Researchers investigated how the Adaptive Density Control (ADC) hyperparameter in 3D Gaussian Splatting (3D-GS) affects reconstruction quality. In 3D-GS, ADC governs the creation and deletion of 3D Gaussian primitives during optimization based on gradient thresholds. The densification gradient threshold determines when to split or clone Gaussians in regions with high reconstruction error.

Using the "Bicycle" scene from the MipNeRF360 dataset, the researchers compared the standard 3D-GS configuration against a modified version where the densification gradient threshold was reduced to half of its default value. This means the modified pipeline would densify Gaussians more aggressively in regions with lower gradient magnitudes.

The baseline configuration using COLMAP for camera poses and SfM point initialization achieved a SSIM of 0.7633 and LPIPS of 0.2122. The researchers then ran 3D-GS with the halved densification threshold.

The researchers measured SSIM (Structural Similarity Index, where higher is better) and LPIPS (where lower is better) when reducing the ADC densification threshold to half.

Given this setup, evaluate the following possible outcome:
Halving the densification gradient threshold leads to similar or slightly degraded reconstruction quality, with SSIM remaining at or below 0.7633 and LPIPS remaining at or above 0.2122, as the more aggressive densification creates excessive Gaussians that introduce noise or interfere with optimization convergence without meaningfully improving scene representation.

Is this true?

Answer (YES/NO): NO